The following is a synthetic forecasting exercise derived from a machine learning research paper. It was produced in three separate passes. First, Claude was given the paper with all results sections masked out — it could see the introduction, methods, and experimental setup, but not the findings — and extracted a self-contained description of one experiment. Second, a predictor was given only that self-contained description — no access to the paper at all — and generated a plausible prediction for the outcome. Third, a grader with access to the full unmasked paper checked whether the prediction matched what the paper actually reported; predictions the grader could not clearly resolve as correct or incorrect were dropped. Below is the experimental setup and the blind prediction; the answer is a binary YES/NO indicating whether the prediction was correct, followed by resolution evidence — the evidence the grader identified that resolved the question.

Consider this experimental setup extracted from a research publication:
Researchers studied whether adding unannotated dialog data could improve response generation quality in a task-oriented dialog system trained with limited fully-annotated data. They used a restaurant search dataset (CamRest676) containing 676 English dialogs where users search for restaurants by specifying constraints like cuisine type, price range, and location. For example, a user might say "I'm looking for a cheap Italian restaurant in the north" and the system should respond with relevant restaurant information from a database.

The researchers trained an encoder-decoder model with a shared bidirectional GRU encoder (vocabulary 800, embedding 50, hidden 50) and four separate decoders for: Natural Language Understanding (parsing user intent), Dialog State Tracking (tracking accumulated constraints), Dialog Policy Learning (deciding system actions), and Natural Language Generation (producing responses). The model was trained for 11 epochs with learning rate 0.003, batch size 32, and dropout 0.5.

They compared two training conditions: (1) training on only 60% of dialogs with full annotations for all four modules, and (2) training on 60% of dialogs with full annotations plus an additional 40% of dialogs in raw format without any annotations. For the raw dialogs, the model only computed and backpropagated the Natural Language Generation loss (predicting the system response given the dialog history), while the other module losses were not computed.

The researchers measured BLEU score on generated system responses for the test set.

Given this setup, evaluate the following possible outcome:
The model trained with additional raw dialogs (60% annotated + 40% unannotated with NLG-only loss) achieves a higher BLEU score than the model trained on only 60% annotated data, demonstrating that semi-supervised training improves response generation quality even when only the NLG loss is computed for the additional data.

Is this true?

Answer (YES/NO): YES